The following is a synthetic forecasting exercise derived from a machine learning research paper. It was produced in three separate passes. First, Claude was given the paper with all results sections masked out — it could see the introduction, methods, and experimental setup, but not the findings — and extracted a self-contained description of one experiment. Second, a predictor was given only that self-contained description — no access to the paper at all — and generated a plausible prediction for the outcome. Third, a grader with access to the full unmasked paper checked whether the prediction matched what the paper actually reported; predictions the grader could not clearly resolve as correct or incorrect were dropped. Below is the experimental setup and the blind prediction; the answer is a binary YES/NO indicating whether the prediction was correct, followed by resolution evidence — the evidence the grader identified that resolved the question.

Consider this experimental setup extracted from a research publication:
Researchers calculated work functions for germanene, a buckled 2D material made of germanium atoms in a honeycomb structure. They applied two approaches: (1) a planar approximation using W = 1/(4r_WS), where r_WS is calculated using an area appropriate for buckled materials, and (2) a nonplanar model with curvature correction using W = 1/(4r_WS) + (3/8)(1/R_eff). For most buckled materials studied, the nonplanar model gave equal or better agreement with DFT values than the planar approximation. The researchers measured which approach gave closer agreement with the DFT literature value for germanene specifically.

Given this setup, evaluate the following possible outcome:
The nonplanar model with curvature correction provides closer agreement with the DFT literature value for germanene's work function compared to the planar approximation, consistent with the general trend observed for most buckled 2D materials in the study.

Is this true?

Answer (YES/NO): NO